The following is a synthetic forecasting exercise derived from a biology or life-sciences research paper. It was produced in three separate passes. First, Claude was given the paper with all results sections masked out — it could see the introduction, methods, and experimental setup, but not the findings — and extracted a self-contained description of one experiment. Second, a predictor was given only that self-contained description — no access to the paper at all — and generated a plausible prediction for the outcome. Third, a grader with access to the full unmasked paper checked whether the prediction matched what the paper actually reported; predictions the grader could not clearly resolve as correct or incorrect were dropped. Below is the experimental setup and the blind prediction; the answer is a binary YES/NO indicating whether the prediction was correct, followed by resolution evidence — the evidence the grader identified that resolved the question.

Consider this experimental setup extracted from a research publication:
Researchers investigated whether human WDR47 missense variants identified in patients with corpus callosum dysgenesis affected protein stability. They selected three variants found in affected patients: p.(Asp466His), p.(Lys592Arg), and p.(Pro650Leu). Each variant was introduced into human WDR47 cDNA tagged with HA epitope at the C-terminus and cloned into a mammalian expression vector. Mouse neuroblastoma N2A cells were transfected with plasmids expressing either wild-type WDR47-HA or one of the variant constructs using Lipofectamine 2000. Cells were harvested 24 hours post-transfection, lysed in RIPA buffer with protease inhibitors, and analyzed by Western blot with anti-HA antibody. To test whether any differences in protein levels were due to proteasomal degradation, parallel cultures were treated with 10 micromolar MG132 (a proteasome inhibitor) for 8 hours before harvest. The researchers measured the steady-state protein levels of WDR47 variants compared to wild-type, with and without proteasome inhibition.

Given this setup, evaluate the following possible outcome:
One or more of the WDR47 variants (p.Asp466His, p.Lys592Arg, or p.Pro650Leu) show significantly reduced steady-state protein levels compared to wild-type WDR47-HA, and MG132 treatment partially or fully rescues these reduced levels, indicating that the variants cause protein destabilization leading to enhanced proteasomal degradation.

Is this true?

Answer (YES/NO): NO